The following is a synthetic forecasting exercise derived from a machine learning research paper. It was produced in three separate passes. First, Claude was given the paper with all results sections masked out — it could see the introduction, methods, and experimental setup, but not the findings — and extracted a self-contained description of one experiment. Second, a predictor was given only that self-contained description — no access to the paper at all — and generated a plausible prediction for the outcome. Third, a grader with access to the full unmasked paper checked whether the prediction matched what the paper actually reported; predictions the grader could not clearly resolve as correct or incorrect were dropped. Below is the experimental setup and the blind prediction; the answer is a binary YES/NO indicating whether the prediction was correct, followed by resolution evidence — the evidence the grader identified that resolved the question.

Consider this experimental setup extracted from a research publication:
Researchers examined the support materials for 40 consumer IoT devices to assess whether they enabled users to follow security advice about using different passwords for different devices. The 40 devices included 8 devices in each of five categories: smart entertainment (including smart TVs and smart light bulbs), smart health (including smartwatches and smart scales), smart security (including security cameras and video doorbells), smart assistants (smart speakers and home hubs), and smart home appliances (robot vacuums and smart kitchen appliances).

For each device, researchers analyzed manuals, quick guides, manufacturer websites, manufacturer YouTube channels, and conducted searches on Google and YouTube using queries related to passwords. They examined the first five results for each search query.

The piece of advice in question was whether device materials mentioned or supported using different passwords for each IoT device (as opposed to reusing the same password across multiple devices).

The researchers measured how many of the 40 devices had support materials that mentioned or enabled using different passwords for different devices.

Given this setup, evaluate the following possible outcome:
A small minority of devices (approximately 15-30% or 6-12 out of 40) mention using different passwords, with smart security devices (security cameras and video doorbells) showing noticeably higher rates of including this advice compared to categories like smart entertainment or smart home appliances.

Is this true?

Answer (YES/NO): NO